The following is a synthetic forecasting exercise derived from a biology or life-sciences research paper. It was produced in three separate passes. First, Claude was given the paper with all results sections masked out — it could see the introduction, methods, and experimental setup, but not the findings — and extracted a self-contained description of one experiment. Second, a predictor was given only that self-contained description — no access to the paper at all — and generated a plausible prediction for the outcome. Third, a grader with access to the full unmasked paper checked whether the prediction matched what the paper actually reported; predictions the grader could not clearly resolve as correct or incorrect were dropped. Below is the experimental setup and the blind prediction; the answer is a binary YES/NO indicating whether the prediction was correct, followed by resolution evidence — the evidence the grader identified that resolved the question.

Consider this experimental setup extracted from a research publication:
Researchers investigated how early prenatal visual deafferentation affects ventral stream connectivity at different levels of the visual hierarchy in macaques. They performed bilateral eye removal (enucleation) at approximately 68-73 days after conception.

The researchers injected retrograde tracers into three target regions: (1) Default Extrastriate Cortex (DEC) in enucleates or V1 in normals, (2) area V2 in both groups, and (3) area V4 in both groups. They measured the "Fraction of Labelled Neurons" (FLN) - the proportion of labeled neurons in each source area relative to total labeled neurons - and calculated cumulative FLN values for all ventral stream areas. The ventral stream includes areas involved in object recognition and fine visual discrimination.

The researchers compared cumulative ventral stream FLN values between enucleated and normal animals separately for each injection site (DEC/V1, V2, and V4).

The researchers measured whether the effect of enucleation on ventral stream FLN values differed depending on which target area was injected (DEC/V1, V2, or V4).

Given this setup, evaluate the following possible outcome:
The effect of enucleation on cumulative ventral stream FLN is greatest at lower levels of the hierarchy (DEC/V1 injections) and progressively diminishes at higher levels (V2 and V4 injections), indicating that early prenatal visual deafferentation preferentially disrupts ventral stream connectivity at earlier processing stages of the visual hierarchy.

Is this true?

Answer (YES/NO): NO